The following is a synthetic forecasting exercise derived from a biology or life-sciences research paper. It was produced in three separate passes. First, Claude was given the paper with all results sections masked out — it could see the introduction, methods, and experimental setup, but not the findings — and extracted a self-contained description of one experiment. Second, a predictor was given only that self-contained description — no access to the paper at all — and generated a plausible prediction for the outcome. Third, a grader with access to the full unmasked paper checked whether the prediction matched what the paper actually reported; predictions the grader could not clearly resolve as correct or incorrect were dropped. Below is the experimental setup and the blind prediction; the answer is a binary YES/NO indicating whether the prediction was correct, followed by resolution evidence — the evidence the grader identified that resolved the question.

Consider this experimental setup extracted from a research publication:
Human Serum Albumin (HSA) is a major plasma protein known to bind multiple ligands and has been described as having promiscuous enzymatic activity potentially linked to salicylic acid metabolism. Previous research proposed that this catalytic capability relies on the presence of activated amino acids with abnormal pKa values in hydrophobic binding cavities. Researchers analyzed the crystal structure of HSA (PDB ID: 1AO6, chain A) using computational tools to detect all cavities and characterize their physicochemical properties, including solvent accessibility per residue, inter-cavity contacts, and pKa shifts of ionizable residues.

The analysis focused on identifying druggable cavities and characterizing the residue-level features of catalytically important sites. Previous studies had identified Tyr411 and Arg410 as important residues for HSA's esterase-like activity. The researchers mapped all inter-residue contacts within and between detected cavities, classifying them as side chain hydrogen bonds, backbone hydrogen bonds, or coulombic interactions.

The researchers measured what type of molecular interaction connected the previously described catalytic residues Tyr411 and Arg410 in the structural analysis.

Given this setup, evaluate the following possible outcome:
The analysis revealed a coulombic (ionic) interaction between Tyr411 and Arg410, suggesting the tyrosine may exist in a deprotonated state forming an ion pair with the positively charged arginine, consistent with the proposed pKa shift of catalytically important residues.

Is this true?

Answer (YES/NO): YES